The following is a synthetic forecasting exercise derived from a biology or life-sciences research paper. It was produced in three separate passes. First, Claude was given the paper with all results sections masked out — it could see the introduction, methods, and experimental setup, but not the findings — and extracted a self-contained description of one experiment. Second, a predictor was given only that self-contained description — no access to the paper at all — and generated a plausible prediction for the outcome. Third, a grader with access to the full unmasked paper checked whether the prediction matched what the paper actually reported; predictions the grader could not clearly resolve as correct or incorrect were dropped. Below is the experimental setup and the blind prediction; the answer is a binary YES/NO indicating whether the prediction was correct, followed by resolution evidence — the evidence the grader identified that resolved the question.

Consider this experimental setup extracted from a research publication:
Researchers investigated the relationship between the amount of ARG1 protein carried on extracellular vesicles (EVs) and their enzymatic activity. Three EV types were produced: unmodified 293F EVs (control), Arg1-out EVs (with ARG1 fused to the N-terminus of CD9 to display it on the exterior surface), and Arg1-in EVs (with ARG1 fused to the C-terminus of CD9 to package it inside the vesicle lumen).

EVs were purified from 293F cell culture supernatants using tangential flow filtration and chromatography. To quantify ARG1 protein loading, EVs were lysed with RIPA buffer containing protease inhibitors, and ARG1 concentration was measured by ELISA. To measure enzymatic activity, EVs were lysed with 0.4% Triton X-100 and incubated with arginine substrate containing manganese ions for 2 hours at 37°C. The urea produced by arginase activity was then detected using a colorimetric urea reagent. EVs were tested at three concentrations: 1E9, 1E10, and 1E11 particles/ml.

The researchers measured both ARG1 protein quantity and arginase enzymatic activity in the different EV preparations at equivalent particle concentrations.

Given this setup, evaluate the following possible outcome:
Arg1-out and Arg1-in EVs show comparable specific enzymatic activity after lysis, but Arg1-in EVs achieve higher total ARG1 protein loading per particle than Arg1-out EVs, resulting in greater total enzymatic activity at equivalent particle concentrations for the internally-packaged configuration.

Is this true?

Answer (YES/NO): NO